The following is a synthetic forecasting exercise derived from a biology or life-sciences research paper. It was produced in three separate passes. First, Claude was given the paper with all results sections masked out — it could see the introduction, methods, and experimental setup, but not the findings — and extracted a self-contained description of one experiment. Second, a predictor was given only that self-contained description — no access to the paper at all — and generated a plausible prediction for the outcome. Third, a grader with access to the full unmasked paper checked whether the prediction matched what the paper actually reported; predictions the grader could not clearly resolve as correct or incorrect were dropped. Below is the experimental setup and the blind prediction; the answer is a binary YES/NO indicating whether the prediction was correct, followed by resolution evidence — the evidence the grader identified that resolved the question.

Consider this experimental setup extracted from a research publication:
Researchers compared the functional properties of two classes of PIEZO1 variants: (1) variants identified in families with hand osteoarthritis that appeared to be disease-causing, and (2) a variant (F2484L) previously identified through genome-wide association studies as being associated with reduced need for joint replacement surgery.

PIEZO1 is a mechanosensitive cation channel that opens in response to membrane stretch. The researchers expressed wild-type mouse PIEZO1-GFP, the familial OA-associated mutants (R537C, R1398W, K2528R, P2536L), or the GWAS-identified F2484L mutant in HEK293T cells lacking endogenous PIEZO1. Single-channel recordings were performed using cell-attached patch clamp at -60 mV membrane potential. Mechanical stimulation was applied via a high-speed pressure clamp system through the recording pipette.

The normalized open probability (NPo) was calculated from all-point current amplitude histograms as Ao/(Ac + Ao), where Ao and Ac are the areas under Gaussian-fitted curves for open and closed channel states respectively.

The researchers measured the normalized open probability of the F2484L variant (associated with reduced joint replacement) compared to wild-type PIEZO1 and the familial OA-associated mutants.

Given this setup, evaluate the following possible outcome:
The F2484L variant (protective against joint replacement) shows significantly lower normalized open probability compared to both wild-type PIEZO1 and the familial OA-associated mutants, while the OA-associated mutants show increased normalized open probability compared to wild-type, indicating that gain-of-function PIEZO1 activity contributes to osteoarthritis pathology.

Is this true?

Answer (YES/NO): NO